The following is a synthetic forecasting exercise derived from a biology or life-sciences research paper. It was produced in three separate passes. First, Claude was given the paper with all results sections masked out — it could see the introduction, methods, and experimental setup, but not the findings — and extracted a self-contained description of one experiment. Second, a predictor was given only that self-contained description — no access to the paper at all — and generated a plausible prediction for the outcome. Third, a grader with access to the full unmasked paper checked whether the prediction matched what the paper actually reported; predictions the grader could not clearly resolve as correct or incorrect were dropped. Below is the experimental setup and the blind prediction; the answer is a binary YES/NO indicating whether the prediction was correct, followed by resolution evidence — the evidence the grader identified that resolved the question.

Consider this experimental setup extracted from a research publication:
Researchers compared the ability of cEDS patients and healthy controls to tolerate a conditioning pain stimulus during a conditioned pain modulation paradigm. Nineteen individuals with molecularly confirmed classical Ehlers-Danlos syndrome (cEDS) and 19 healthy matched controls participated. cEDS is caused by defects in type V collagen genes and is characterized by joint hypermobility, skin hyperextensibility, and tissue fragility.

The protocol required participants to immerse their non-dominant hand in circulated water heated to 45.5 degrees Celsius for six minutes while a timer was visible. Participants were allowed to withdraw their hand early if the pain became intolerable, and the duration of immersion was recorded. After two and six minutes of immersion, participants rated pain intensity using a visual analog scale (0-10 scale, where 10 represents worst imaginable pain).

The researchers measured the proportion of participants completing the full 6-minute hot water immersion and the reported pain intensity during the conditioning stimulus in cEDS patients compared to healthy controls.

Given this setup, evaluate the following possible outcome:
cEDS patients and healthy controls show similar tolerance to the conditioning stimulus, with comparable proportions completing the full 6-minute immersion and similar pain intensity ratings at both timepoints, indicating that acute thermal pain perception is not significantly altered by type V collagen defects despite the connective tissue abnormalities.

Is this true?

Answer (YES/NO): YES